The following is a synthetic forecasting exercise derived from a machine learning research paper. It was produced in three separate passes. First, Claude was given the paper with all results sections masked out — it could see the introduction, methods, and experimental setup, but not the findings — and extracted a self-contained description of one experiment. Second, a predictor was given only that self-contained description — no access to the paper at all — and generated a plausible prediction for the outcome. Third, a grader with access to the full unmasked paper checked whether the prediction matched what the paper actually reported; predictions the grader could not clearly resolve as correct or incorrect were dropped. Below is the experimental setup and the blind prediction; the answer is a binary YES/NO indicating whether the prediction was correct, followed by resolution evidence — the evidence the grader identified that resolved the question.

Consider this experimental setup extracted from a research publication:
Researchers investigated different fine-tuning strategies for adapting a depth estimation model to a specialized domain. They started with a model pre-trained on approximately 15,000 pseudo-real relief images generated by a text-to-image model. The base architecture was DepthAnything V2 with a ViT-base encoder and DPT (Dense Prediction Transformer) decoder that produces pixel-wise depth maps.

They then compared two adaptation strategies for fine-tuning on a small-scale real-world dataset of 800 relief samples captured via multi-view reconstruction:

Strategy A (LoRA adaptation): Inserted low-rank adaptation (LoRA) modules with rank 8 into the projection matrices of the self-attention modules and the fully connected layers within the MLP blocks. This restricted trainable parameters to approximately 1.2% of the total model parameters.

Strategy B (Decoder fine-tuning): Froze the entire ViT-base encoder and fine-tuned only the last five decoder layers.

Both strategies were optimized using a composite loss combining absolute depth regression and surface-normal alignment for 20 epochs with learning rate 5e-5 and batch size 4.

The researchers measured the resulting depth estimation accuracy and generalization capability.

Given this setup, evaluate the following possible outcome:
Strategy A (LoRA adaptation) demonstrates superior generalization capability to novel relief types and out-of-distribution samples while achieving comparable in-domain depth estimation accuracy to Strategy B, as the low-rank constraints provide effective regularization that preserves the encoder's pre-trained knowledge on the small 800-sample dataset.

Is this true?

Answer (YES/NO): NO